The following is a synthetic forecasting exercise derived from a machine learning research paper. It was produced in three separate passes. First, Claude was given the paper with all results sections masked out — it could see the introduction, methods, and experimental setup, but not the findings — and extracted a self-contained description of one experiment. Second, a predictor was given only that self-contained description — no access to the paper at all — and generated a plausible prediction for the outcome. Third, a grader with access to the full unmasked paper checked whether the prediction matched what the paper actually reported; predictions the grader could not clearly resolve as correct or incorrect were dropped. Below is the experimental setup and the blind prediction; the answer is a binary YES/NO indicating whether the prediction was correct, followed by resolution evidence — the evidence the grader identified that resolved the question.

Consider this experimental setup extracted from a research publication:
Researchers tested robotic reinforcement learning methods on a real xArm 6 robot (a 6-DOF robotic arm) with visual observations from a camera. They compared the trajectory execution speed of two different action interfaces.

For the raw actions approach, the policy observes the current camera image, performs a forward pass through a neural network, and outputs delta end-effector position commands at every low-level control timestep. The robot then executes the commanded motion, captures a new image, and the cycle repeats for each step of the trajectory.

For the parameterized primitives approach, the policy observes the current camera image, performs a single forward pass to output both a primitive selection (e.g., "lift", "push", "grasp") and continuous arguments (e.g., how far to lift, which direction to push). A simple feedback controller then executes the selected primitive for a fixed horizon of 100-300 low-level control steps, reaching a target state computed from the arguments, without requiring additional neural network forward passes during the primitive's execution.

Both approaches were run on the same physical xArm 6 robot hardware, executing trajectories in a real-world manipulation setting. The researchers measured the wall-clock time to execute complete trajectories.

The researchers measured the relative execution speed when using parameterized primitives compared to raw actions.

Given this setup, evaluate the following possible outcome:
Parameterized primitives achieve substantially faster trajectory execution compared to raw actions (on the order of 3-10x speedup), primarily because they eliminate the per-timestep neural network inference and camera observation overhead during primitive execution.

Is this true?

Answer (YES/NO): NO